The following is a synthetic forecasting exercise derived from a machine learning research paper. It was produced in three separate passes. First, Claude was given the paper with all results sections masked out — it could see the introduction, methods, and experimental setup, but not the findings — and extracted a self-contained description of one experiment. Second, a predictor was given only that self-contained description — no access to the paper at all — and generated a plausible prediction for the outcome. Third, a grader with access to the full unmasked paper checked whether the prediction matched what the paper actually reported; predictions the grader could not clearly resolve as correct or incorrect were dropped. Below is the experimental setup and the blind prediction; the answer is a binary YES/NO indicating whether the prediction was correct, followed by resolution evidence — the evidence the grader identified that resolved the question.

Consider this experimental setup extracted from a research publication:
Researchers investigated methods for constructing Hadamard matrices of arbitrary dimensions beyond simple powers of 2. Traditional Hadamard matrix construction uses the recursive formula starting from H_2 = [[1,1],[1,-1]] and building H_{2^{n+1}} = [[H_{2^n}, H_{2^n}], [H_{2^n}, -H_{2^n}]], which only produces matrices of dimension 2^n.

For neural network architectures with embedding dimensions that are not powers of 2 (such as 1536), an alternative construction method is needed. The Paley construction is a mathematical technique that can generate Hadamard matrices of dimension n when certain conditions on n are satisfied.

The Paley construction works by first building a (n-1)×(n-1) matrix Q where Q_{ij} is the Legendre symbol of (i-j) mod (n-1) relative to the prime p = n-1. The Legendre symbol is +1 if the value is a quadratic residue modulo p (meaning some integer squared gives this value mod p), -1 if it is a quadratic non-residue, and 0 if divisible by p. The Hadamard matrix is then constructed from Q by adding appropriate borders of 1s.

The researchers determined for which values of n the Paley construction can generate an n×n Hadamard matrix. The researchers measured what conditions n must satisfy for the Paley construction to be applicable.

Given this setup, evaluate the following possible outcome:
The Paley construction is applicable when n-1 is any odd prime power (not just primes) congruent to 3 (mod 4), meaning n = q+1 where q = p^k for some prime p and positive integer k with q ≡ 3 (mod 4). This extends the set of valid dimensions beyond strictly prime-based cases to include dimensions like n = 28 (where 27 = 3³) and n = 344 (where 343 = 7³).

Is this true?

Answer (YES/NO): NO